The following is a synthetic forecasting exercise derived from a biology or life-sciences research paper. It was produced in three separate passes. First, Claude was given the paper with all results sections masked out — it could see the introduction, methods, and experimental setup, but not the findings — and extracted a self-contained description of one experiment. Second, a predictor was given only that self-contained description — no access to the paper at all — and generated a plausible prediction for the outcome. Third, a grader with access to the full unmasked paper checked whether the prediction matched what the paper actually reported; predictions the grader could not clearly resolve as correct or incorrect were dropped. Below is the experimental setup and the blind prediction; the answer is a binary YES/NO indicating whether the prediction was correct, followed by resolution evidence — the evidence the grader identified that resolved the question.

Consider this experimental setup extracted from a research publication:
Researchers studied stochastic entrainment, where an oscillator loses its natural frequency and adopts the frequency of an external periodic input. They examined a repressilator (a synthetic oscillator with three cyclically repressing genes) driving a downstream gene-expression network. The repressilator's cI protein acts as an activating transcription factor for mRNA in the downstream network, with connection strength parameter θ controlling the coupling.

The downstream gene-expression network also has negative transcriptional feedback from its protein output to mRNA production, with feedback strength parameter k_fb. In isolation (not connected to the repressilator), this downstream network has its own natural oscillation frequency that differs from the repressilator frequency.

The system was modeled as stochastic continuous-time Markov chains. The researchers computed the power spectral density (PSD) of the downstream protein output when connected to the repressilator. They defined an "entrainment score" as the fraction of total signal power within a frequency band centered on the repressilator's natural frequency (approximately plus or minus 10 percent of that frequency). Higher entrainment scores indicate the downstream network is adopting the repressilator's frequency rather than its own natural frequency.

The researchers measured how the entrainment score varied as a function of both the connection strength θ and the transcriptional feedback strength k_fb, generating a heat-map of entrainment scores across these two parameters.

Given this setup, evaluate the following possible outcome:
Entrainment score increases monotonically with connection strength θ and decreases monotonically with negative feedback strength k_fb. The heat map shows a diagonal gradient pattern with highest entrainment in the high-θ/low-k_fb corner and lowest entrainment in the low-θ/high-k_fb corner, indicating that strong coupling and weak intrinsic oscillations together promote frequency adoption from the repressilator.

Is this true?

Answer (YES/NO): NO